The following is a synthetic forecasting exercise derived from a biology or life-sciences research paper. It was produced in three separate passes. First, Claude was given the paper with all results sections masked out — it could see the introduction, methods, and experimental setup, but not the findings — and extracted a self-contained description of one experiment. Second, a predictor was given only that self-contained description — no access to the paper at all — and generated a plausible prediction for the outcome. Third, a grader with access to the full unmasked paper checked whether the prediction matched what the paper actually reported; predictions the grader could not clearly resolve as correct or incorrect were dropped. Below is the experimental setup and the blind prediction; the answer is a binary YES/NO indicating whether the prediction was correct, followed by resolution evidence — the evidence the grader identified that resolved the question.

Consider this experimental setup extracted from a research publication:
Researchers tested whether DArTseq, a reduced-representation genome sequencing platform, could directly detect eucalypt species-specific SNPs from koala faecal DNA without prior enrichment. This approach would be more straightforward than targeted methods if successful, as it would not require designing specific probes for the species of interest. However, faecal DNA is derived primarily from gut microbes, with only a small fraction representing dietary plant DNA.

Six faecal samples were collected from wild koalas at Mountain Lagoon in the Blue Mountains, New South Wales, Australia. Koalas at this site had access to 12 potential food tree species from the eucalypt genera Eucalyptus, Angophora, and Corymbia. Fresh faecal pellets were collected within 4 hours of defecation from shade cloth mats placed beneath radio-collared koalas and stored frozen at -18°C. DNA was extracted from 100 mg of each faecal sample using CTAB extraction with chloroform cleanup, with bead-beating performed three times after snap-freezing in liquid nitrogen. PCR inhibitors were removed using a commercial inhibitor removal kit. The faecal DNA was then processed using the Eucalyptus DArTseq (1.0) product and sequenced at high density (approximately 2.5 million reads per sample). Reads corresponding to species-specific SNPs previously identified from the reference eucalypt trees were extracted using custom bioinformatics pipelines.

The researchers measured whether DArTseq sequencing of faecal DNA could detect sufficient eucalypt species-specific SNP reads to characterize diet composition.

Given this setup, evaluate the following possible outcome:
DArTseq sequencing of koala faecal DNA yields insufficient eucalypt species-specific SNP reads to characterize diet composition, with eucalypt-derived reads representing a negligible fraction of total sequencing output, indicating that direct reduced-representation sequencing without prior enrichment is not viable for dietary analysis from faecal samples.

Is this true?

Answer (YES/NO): YES